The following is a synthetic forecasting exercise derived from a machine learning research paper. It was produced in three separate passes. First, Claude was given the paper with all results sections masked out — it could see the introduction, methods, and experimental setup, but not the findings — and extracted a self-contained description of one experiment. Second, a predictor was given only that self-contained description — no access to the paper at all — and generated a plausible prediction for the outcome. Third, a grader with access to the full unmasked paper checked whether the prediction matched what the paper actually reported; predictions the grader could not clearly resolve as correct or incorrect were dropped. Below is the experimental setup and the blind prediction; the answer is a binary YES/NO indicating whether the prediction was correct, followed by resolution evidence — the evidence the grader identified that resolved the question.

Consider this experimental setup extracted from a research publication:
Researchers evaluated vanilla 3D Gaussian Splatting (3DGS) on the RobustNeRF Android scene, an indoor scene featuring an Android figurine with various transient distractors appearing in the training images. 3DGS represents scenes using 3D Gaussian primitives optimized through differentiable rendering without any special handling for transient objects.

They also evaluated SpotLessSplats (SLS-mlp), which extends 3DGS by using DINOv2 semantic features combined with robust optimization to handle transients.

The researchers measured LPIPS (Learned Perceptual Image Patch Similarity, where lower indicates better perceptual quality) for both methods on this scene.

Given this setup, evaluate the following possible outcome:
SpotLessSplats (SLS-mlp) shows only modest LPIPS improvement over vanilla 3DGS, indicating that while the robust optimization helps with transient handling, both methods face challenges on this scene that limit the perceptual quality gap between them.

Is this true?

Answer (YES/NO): NO